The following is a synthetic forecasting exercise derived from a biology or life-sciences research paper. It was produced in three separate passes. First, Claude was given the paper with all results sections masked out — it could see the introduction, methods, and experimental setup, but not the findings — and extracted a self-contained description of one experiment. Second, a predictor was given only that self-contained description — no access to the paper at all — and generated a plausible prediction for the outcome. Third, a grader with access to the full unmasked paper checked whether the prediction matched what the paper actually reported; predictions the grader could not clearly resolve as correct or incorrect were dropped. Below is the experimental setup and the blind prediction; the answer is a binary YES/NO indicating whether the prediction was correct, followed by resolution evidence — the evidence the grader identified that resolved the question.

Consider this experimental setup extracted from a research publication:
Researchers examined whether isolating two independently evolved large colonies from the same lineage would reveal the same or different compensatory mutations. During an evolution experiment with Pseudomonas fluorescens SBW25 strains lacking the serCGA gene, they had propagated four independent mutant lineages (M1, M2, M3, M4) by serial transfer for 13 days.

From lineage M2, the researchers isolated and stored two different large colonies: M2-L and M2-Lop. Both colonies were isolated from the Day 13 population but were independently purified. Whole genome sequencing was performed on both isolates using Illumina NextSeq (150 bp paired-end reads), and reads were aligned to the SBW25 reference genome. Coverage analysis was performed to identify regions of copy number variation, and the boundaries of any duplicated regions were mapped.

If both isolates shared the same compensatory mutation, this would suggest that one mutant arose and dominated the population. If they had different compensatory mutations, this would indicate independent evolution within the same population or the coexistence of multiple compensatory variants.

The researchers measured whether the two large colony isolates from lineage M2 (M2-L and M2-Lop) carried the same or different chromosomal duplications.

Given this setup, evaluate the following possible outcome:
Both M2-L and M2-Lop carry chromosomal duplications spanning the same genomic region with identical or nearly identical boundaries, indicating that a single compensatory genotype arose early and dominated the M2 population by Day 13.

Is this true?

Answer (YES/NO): NO